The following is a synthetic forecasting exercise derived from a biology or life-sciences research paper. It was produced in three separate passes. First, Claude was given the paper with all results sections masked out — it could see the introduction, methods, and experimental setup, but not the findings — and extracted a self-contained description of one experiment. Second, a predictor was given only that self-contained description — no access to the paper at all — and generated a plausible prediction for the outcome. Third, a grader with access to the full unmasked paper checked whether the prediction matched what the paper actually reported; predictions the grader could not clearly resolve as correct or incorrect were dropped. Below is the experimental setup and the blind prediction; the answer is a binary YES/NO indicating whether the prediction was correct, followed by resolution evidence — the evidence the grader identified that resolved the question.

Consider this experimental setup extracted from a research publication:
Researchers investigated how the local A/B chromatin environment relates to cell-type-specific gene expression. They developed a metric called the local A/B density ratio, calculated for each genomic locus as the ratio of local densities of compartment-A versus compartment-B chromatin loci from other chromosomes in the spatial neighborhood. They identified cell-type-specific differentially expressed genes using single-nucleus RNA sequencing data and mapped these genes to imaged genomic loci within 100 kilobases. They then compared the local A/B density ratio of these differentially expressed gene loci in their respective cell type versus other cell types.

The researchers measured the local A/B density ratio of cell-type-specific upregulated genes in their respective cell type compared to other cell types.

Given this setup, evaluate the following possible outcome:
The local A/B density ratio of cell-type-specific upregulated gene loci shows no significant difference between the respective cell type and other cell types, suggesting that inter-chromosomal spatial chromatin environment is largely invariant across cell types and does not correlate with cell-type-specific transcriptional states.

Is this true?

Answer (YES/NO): NO